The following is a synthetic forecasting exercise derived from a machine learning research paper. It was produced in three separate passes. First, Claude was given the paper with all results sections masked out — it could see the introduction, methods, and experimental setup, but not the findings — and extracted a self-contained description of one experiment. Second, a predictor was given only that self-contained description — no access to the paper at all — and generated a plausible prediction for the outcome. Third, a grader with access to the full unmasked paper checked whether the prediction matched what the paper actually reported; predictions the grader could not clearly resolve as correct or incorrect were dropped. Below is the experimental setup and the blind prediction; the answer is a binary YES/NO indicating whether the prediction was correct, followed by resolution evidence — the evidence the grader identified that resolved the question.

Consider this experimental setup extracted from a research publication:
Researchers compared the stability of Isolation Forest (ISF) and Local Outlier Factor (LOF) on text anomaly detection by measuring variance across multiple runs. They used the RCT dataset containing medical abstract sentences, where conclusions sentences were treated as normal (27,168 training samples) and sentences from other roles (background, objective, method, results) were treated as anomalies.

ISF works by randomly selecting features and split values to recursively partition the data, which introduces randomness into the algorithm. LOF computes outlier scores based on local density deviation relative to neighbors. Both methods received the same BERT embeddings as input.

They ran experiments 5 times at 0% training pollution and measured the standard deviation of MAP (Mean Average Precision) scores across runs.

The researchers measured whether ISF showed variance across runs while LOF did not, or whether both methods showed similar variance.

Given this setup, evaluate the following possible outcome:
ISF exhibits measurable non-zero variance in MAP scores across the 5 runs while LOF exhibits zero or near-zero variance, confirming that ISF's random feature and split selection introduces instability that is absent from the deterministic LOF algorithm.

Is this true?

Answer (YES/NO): YES